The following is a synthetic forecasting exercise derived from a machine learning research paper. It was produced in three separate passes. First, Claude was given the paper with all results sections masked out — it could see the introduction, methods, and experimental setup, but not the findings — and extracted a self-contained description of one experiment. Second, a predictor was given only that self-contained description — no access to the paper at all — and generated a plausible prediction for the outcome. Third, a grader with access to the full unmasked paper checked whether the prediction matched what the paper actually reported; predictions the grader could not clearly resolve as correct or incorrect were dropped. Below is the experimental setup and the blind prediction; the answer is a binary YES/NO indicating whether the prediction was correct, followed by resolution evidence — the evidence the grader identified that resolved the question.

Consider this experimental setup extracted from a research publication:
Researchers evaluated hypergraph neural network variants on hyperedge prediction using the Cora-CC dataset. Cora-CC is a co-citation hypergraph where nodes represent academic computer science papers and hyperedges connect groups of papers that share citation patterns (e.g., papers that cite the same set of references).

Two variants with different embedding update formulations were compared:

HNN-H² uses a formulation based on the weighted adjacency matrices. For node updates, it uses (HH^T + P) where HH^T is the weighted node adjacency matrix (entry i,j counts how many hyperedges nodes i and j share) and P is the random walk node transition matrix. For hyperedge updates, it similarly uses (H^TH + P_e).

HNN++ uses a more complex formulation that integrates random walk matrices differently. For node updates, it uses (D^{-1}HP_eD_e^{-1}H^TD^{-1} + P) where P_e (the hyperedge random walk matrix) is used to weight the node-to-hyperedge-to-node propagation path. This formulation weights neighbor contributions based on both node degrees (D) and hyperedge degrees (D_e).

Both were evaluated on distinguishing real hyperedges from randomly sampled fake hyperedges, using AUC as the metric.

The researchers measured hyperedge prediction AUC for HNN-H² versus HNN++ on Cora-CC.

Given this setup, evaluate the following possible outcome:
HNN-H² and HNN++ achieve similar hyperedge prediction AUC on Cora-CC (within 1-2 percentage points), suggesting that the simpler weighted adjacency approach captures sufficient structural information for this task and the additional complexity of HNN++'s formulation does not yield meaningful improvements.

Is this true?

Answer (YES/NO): NO